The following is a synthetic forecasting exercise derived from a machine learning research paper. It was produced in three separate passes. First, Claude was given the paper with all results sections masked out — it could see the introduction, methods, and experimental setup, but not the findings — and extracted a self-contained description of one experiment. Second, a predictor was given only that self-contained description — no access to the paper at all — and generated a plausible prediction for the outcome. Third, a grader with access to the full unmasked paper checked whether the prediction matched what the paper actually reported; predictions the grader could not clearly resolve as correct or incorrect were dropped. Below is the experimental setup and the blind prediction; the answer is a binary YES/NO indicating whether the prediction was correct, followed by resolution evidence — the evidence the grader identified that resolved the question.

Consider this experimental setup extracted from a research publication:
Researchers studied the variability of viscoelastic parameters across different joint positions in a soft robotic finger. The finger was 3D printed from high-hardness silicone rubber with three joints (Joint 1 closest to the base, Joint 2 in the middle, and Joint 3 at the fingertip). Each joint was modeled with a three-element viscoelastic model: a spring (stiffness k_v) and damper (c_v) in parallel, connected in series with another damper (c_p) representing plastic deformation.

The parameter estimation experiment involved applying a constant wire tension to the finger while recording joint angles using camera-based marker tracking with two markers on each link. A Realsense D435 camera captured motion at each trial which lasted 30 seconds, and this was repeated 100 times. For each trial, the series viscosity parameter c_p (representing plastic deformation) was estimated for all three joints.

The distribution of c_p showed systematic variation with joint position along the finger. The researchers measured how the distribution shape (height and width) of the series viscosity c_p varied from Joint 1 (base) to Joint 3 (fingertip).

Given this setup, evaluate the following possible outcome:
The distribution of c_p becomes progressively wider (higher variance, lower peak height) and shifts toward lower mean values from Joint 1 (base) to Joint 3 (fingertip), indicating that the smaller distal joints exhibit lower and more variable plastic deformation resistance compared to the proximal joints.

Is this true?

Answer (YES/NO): NO